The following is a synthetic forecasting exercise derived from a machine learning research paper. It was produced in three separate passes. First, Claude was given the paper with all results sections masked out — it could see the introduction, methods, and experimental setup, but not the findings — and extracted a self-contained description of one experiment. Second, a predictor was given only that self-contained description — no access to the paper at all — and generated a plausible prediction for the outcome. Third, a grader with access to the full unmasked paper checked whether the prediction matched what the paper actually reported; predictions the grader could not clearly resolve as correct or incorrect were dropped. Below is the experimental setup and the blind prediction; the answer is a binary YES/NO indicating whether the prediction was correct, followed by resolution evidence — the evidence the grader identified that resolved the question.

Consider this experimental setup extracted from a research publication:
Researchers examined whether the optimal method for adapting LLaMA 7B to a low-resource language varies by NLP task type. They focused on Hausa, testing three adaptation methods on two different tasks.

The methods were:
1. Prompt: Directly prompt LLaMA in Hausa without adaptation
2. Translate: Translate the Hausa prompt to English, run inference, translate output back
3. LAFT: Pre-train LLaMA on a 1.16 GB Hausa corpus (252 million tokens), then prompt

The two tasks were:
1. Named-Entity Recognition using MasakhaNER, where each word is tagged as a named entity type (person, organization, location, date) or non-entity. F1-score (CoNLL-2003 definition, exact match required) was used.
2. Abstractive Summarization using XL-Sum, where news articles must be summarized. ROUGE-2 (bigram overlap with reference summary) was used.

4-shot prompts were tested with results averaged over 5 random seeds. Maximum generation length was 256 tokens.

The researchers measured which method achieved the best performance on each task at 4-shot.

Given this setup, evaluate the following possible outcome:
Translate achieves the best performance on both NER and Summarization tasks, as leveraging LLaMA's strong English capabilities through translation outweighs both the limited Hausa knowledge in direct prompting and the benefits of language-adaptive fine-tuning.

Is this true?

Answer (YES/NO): NO